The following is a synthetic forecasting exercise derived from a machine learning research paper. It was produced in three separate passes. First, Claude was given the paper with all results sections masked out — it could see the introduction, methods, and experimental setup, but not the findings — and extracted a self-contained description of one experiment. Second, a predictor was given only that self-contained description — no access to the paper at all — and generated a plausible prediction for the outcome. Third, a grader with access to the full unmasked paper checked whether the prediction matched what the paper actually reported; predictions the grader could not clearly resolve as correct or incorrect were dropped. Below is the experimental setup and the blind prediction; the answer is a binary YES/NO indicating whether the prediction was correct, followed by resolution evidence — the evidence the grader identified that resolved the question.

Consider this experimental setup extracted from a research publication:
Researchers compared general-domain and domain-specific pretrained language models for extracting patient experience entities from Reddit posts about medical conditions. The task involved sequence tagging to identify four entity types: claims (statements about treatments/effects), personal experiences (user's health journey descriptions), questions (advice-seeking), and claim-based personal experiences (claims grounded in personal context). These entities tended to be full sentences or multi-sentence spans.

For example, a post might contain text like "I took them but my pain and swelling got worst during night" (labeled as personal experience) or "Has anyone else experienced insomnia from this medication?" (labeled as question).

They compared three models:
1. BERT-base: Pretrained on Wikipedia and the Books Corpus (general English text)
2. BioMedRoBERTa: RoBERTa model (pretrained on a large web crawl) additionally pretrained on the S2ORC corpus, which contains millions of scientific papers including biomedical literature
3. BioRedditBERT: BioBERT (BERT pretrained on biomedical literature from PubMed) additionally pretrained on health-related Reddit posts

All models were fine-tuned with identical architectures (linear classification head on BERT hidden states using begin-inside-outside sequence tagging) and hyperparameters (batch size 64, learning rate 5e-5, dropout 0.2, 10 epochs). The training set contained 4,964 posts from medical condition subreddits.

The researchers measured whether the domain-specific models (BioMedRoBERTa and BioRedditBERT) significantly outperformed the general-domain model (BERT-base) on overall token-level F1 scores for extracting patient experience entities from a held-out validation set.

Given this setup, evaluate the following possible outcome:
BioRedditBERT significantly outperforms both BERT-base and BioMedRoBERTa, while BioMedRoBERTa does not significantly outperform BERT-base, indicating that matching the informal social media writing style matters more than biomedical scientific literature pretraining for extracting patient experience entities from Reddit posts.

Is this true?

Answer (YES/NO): NO